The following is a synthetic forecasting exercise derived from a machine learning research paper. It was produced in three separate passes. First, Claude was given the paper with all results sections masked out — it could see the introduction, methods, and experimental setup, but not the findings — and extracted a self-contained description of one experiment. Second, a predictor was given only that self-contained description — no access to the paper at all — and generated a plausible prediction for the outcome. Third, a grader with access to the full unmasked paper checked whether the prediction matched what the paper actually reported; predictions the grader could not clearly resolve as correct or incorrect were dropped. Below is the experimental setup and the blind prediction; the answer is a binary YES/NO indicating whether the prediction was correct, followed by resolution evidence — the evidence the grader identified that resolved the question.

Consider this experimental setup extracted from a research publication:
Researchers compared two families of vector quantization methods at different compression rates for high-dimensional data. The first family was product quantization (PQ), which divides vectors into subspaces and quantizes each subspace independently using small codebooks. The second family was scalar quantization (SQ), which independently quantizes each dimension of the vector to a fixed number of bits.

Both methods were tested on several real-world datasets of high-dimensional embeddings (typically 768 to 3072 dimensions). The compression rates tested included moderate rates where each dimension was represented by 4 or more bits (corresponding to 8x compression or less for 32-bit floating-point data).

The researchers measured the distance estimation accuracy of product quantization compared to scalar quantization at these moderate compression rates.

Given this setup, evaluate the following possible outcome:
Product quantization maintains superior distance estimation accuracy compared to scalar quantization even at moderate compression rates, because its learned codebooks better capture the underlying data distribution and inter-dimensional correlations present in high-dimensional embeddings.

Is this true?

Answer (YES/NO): NO